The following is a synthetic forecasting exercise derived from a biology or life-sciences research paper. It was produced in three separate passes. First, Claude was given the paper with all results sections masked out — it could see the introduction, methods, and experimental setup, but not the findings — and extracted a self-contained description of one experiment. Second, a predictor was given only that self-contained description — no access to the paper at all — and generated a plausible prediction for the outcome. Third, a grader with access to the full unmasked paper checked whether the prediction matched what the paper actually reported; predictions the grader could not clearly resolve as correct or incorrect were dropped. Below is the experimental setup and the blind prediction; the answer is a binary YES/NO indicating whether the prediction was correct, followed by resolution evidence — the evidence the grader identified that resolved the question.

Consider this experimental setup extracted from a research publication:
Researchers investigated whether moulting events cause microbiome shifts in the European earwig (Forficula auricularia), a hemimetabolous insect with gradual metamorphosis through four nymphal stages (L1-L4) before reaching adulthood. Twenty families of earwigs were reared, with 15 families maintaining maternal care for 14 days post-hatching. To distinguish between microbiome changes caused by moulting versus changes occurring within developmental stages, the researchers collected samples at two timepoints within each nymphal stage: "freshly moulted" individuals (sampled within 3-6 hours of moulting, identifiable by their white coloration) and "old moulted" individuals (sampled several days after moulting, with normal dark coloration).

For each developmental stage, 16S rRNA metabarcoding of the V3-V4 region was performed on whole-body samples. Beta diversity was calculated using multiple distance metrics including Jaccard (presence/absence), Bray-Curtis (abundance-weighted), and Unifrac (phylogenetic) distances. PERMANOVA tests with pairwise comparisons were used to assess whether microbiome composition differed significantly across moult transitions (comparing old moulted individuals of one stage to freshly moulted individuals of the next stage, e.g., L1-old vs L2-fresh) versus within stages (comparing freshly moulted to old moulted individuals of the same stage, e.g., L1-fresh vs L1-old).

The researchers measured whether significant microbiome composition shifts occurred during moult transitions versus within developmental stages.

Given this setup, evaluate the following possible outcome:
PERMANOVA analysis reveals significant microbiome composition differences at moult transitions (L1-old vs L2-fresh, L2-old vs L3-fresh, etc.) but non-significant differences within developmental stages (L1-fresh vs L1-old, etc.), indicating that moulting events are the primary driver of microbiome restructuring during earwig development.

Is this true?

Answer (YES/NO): NO